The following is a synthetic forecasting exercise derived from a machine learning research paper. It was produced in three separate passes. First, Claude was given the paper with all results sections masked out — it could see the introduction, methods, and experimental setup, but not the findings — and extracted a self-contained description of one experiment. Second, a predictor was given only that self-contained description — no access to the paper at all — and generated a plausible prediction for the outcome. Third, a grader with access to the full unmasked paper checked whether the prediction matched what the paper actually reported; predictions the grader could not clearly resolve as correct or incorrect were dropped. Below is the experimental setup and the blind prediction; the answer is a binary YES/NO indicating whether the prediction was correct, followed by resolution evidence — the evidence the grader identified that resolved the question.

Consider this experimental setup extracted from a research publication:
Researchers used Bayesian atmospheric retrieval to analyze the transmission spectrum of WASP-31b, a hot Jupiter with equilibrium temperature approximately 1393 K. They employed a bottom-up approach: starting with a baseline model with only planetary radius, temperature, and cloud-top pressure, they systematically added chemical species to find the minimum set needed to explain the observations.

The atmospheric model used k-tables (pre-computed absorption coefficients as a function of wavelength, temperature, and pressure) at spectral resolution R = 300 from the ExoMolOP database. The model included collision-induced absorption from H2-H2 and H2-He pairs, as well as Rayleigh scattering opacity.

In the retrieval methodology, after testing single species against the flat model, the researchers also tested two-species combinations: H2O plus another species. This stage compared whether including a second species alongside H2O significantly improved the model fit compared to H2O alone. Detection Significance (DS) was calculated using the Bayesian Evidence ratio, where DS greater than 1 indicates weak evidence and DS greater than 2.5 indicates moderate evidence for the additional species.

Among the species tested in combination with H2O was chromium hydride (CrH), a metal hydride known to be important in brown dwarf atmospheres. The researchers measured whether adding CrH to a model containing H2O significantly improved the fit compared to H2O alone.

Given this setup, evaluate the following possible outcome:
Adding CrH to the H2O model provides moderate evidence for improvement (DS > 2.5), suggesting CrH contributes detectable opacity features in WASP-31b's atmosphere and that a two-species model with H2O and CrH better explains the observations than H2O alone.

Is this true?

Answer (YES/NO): YES